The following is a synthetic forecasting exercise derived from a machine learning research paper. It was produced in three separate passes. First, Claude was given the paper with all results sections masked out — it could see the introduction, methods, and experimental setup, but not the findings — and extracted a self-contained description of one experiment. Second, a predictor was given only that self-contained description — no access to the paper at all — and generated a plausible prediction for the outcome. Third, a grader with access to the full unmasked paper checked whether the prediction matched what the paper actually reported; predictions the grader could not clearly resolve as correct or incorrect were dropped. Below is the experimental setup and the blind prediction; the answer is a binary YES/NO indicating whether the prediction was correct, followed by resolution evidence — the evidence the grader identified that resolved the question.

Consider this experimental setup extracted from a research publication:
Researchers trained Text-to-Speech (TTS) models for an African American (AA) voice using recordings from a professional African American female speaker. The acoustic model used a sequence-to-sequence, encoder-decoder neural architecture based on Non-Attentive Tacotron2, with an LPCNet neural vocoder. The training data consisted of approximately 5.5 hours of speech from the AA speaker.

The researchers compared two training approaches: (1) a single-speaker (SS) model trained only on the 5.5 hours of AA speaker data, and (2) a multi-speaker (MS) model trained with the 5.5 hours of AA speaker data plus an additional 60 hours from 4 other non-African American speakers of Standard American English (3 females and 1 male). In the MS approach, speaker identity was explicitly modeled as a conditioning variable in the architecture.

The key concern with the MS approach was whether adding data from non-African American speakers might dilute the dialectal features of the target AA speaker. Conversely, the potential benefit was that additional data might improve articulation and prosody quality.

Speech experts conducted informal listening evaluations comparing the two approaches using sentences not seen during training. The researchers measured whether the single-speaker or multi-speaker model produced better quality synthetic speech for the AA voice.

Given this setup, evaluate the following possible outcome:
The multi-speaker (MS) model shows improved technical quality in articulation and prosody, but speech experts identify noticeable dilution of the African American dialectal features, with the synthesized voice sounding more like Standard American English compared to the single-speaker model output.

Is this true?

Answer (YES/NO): NO